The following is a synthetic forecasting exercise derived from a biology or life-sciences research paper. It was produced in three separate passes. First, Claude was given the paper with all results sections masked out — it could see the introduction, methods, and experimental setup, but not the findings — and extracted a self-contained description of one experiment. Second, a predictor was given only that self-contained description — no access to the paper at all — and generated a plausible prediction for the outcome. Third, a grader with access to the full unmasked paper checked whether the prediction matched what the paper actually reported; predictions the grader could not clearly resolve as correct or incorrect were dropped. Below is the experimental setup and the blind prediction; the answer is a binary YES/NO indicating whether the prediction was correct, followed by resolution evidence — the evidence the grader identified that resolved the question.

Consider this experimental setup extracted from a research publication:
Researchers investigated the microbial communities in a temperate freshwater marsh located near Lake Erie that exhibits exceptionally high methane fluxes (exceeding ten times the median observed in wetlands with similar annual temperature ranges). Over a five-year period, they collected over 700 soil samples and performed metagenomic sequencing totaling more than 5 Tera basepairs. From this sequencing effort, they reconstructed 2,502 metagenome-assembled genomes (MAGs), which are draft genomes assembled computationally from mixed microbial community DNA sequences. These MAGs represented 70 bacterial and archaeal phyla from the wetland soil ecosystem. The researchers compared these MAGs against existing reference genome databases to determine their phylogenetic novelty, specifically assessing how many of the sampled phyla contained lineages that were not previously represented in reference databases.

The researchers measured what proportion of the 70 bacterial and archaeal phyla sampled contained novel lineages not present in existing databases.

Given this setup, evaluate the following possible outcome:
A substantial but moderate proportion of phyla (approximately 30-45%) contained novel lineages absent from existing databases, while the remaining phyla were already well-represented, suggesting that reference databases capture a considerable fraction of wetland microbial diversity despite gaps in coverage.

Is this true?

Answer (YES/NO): NO